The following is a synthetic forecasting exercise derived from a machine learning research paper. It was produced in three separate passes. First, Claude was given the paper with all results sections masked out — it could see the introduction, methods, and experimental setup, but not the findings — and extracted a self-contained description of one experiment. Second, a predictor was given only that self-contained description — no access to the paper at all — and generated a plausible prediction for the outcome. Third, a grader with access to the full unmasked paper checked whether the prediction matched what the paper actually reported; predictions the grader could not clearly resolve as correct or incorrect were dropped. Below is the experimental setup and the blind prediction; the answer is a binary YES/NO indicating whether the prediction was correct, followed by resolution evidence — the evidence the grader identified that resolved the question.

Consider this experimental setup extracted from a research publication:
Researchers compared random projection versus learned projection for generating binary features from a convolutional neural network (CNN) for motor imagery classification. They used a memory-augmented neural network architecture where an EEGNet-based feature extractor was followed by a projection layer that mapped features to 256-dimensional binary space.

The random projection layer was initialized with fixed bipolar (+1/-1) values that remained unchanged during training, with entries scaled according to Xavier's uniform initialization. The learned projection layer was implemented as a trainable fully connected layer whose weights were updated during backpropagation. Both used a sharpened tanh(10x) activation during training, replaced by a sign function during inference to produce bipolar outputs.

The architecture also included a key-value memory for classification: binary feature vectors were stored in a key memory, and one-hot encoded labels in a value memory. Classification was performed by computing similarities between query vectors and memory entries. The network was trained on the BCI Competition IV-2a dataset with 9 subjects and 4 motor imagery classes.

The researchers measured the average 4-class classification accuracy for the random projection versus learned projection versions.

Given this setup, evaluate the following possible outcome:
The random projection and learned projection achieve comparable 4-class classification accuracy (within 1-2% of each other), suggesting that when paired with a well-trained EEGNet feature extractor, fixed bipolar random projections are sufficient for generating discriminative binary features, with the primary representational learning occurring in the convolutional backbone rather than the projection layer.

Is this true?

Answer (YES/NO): NO